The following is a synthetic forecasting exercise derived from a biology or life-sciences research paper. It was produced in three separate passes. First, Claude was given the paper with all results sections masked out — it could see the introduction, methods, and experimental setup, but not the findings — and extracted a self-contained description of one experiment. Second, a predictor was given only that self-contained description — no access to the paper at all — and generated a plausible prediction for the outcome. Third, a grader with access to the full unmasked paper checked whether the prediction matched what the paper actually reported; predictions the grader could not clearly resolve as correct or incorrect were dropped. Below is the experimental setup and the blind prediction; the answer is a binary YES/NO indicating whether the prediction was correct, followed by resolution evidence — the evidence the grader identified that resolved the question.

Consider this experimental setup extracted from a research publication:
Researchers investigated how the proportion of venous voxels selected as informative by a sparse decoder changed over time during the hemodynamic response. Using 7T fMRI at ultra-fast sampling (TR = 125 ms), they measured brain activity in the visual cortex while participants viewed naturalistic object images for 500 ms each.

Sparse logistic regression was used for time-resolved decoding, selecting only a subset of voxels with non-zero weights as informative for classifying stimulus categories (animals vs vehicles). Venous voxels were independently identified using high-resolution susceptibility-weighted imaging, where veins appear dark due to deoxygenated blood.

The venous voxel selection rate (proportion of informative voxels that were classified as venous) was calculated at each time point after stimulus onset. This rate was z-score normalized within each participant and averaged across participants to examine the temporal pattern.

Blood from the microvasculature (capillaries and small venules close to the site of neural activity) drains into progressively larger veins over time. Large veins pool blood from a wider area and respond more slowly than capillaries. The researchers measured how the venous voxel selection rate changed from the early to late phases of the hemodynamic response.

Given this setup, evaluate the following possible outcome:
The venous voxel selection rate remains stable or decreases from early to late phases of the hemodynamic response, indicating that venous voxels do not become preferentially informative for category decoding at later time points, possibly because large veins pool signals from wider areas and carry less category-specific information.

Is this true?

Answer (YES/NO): YES